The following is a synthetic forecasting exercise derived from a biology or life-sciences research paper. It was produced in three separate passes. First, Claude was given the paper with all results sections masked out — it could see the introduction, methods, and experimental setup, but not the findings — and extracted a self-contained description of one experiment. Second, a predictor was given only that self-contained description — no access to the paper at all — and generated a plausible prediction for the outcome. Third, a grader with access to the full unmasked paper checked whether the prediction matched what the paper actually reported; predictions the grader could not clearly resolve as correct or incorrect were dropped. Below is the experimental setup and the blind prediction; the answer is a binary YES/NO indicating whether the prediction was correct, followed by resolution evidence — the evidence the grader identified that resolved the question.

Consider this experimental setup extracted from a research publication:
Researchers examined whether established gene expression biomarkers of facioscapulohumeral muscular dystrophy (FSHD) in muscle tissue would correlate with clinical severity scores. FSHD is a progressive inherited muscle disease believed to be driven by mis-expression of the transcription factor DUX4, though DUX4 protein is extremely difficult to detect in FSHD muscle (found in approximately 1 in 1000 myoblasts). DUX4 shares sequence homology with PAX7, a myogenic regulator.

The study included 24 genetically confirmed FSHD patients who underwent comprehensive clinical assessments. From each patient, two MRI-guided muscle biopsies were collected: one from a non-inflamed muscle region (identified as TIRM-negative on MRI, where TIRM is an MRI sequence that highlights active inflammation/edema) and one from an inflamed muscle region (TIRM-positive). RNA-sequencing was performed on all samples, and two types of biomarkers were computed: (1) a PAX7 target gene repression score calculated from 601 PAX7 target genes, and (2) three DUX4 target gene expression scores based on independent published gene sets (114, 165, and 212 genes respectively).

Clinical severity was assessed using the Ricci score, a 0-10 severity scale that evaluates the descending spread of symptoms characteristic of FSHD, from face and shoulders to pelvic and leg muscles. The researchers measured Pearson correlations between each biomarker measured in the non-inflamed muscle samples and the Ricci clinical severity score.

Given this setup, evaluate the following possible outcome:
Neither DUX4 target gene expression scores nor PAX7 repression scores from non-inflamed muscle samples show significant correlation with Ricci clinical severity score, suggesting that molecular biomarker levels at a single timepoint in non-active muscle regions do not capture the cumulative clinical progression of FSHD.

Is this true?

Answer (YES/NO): NO